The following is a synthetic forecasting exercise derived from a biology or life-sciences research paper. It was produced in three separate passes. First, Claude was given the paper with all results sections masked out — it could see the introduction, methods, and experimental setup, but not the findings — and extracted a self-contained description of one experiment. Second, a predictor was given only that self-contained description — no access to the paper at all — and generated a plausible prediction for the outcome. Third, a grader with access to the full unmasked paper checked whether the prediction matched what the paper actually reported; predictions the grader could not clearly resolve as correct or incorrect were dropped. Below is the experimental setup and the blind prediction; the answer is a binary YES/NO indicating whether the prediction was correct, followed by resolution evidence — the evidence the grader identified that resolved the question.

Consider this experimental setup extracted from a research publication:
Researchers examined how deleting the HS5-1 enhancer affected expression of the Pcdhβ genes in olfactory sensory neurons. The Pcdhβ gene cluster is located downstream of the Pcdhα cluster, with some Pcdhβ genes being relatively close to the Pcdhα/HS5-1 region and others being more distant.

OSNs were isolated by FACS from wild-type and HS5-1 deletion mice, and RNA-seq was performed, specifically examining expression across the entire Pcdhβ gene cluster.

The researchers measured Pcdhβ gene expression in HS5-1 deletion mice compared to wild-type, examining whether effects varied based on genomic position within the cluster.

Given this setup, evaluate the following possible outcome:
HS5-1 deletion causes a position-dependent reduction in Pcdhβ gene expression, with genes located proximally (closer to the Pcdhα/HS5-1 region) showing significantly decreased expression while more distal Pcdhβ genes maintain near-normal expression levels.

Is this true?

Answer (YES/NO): NO